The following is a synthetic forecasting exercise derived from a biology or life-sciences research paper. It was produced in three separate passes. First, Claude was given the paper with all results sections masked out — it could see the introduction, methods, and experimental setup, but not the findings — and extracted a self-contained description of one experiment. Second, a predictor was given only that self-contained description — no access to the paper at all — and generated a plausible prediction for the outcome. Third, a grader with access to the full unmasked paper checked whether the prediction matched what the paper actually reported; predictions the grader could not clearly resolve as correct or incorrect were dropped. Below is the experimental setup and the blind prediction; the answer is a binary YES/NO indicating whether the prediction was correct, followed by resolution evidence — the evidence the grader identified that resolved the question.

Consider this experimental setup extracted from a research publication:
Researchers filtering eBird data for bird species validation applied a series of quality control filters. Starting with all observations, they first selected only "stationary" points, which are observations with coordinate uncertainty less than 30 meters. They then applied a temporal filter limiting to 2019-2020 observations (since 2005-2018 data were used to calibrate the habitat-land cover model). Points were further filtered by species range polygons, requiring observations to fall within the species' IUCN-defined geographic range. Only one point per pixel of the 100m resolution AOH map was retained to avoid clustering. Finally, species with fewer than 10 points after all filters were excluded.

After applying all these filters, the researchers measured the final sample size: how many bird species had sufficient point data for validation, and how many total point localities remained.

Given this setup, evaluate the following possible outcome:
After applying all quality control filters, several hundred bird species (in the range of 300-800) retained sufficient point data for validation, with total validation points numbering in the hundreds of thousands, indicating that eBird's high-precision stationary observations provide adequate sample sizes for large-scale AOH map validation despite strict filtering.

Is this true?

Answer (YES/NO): NO